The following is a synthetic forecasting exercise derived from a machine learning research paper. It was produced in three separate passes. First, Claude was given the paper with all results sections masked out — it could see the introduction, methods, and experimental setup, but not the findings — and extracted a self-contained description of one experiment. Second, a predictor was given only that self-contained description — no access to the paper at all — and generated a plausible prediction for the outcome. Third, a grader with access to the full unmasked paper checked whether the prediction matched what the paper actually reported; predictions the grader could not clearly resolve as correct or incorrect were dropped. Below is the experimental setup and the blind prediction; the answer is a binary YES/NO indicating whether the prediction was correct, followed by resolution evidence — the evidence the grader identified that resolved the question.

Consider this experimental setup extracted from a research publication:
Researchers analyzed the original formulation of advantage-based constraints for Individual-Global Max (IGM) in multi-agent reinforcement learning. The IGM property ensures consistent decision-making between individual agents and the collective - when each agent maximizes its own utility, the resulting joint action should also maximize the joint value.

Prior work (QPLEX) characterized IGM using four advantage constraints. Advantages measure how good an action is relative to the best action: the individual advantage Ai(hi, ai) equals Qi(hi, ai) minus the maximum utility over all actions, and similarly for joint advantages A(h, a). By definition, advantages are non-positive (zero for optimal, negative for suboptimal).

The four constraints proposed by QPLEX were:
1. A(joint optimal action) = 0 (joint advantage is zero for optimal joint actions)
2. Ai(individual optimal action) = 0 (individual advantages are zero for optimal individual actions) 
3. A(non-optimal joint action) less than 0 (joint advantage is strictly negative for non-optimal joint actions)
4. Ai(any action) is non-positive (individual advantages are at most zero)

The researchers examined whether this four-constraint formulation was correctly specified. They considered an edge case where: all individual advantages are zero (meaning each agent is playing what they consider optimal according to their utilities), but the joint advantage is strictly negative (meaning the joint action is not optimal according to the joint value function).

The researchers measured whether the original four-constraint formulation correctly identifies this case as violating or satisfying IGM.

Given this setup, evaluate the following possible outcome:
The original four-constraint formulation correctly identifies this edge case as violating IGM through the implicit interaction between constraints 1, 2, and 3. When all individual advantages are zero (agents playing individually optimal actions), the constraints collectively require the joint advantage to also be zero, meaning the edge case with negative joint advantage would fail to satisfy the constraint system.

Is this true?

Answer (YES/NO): NO